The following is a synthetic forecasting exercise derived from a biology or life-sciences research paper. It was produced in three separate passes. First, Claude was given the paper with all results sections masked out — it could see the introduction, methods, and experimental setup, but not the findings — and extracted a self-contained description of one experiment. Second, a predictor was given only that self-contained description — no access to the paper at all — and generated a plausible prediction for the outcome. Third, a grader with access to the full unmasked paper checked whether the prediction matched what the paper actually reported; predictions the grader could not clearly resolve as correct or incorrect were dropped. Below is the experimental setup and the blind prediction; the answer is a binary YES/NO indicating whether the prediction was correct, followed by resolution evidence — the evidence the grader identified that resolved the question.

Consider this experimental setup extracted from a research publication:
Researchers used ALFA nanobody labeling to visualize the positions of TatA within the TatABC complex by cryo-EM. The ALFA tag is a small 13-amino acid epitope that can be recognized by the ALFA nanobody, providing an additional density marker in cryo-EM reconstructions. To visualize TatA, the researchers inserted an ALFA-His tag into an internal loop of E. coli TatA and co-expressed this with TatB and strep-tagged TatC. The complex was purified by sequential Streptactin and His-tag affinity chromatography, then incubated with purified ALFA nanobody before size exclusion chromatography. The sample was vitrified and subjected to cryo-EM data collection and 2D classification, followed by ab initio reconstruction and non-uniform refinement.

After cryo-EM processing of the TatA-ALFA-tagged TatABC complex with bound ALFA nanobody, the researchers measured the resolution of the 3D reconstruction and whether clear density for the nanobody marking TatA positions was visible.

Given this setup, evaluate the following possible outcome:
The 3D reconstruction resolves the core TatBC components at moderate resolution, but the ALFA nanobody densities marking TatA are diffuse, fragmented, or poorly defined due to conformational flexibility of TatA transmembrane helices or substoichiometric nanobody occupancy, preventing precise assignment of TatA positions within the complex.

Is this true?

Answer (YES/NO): NO